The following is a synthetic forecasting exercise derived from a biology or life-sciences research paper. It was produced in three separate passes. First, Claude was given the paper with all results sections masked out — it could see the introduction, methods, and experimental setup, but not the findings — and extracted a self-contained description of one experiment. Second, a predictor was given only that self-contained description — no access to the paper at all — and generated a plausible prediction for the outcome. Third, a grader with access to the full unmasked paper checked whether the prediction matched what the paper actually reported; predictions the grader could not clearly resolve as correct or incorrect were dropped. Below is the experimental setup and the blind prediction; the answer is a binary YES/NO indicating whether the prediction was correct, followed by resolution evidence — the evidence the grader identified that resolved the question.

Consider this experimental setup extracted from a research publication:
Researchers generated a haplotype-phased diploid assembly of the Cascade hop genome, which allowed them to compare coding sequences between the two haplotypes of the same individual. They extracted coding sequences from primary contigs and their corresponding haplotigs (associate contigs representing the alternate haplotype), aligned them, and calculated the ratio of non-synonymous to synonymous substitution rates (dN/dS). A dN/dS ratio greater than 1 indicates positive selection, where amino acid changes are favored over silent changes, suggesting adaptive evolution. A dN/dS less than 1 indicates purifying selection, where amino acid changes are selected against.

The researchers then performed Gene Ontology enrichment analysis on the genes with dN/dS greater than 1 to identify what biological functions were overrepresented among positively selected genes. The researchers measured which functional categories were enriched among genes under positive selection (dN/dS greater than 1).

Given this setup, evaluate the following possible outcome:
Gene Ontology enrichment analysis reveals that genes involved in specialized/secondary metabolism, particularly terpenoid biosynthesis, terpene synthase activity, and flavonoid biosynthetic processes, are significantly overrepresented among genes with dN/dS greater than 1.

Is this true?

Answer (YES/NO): NO